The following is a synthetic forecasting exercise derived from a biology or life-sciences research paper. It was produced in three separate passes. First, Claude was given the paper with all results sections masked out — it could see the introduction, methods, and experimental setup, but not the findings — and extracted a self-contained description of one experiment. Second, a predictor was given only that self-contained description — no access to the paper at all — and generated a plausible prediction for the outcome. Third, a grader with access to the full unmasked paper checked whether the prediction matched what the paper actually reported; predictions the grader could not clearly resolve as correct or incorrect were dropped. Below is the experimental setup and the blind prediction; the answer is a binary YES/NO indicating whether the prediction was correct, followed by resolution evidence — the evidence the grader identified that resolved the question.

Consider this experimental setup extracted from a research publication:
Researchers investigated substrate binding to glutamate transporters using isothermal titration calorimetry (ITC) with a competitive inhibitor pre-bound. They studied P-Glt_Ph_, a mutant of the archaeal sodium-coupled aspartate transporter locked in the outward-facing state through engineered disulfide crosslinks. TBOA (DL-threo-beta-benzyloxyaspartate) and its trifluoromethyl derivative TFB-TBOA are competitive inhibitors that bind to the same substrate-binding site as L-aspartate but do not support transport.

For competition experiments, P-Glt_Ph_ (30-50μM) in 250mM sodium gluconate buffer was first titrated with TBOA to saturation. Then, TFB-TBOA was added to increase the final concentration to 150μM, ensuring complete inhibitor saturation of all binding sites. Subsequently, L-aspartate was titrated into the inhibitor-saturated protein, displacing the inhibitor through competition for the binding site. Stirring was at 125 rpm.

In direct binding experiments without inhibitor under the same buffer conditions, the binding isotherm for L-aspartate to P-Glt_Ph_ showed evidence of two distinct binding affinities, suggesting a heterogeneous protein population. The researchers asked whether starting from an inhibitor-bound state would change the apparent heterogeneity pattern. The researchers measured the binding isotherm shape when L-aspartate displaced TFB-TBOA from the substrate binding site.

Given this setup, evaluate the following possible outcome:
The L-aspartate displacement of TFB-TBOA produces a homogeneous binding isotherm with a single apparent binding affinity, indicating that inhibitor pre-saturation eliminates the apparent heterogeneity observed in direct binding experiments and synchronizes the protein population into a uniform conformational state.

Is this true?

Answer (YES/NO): NO